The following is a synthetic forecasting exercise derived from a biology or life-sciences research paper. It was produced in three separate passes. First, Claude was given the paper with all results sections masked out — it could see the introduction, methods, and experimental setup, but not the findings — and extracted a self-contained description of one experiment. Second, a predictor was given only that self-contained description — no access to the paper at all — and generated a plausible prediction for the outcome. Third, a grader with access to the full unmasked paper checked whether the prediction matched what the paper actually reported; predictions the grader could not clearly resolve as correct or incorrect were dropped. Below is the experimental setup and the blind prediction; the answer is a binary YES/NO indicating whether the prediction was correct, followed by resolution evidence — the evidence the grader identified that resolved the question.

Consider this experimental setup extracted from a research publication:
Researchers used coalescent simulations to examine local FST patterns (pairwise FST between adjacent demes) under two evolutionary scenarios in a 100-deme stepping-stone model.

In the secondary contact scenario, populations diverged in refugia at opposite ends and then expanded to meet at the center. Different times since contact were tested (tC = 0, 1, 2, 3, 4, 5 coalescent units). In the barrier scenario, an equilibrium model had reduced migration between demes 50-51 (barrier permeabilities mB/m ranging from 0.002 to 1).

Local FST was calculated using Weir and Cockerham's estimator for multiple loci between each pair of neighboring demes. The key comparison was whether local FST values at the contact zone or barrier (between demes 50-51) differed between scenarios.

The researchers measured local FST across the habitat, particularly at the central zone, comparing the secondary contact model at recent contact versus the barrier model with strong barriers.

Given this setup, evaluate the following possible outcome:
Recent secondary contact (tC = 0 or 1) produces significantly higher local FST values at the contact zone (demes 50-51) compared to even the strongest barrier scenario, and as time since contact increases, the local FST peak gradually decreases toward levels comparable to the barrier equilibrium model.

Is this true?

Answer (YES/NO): NO